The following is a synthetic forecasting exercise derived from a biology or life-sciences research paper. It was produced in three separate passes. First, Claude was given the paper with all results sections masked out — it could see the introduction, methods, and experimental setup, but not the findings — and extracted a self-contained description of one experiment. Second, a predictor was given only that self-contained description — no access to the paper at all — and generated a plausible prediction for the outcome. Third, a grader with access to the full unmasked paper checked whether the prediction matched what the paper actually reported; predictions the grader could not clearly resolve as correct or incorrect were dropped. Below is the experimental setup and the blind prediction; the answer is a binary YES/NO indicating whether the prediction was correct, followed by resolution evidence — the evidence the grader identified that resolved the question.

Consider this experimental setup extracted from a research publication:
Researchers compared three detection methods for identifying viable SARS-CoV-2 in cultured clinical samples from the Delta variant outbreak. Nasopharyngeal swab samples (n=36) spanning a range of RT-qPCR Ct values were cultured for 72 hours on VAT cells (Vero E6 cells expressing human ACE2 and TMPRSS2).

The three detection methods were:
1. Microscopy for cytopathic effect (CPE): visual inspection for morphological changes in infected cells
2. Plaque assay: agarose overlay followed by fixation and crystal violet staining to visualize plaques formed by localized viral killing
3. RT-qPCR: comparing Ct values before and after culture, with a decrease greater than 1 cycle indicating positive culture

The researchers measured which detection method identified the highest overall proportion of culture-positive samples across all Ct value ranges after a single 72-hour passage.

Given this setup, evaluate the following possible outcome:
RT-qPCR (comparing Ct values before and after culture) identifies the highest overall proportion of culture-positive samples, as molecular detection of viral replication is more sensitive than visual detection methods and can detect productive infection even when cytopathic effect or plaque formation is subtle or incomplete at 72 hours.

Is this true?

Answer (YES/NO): YES